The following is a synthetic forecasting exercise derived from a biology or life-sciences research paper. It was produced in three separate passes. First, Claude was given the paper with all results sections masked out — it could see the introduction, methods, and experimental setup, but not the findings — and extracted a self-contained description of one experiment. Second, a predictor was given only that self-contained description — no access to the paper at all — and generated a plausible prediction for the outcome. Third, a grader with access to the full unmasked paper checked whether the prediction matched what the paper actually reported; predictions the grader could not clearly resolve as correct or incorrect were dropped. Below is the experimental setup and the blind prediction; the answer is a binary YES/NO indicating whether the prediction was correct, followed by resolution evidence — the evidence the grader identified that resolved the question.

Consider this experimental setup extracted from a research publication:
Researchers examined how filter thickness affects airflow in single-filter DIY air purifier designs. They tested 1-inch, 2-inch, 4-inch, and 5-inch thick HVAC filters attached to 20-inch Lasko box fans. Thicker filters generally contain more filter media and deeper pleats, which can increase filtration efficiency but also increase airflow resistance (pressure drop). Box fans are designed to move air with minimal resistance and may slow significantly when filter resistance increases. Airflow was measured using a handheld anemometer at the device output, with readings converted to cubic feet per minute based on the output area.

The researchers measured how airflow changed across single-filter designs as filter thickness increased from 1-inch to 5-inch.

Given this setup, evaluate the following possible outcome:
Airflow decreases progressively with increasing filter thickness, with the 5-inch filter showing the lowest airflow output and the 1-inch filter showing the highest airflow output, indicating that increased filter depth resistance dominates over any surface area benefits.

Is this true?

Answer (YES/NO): NO